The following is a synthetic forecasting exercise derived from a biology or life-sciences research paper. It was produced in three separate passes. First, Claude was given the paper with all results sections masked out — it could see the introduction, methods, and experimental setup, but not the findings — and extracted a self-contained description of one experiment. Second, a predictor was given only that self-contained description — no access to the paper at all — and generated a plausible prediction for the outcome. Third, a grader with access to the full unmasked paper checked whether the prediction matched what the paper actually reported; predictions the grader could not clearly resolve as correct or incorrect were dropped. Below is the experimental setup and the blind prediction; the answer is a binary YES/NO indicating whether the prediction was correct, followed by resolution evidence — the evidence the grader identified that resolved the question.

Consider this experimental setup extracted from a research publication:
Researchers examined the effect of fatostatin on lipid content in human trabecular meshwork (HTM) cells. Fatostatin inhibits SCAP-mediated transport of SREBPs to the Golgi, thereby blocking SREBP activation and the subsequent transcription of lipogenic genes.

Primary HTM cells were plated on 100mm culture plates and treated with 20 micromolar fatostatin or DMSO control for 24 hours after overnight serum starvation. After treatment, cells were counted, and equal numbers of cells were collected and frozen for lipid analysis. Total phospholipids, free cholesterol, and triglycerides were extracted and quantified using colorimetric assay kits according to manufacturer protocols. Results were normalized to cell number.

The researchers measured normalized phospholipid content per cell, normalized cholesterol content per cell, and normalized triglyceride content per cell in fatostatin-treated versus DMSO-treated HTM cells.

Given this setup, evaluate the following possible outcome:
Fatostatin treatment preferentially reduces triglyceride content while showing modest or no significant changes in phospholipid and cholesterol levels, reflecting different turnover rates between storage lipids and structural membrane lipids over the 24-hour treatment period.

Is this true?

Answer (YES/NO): NO